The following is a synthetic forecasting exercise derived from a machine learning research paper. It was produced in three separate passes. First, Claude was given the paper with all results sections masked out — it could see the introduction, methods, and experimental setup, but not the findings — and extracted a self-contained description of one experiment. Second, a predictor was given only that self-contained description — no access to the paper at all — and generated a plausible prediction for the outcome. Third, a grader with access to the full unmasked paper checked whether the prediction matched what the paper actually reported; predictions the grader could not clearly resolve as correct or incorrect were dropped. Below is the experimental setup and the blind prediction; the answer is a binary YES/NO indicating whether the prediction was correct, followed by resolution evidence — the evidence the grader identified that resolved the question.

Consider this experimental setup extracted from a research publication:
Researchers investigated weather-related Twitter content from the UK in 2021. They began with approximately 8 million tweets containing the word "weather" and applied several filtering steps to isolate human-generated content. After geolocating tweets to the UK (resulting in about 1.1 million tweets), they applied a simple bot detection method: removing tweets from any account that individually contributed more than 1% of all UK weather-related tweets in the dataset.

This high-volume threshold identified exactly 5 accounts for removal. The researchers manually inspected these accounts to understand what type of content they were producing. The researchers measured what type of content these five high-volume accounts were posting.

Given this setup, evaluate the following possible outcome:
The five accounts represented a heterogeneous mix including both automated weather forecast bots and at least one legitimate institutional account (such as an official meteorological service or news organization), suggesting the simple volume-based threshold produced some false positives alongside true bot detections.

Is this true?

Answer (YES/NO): NO